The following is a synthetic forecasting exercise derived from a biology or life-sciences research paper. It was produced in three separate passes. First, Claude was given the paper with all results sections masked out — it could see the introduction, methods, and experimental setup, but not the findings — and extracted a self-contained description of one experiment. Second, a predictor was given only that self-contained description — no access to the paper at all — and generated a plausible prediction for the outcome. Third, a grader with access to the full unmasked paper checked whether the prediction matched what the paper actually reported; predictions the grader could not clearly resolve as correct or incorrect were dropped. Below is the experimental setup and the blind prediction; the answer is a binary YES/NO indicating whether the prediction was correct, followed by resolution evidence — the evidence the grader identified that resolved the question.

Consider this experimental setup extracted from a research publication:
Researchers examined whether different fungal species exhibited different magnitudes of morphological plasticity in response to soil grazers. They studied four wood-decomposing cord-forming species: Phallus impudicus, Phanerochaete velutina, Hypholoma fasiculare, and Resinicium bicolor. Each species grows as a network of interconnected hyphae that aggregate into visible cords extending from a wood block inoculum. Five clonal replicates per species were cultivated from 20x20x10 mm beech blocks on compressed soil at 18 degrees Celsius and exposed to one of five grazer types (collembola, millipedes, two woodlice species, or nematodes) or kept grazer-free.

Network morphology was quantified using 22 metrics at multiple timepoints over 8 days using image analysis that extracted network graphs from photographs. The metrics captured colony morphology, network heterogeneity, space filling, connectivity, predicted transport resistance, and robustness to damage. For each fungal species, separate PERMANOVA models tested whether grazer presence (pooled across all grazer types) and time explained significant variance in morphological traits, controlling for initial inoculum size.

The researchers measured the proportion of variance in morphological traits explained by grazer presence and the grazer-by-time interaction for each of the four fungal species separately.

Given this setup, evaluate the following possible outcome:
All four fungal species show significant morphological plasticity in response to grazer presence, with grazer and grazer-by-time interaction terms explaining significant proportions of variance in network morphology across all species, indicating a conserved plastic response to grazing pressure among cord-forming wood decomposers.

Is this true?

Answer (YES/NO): NO